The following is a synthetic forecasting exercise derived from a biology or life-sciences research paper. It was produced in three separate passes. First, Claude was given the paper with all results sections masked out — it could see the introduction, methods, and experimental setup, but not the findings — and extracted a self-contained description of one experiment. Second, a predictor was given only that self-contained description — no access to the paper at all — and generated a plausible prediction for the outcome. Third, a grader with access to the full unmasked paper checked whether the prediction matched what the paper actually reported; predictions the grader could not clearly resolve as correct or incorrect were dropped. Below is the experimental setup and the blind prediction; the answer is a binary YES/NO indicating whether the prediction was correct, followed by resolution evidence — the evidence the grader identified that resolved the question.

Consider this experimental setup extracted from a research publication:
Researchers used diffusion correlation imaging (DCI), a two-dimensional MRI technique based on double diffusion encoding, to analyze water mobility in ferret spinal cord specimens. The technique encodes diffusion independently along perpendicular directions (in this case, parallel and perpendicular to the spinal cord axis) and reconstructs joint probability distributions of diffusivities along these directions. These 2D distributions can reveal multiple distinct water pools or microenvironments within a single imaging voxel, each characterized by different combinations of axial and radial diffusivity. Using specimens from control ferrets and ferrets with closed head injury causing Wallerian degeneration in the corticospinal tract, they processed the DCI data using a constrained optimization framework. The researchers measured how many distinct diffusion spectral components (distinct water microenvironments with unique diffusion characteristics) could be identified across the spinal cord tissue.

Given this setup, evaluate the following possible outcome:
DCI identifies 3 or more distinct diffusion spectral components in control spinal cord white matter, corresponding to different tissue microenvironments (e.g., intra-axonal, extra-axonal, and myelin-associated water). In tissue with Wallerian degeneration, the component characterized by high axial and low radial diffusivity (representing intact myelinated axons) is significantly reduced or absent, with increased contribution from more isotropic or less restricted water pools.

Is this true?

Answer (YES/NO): YES